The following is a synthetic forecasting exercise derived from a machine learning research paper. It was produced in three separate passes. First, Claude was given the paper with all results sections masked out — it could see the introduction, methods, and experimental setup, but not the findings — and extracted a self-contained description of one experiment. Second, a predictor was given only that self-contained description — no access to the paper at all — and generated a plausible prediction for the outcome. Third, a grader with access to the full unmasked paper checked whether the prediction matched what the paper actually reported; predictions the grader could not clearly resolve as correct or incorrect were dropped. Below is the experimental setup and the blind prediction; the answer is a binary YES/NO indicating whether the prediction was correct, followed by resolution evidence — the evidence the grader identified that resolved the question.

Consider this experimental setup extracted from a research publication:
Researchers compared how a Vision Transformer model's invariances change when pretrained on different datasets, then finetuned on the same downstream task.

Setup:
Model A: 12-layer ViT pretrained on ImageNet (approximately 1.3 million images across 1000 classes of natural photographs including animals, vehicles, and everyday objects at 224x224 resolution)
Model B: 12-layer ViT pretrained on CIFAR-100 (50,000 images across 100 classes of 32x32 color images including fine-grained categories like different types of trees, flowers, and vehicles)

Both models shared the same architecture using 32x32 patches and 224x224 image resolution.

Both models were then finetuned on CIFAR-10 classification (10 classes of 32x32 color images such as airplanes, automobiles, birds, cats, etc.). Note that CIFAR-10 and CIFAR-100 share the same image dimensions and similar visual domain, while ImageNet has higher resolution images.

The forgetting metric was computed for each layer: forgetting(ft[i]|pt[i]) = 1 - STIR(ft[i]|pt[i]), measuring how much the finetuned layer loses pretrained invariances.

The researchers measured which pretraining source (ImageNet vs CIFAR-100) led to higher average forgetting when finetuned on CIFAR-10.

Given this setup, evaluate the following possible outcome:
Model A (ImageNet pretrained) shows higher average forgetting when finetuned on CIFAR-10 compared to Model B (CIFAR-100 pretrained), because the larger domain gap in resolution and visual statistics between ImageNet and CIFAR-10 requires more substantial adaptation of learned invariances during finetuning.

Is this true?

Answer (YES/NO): NO